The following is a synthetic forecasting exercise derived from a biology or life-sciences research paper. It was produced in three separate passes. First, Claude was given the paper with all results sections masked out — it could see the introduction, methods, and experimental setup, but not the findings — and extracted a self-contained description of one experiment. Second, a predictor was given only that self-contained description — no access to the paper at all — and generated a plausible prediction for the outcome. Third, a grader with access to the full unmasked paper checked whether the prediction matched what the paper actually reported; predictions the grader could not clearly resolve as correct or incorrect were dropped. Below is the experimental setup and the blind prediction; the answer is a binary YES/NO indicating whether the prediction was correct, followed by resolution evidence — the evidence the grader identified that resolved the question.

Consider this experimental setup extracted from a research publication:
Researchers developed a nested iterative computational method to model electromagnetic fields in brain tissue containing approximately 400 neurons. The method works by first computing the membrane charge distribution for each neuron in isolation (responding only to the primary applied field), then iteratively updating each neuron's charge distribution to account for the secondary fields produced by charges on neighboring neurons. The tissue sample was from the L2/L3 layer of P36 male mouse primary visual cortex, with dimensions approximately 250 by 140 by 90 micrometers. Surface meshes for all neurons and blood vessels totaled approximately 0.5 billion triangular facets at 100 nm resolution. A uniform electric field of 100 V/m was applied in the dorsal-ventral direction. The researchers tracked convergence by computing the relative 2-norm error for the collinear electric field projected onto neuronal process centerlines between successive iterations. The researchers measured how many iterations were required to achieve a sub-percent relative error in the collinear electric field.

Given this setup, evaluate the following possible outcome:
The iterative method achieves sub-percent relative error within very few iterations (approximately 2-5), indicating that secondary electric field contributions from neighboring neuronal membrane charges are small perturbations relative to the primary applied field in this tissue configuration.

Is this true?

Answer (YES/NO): NO